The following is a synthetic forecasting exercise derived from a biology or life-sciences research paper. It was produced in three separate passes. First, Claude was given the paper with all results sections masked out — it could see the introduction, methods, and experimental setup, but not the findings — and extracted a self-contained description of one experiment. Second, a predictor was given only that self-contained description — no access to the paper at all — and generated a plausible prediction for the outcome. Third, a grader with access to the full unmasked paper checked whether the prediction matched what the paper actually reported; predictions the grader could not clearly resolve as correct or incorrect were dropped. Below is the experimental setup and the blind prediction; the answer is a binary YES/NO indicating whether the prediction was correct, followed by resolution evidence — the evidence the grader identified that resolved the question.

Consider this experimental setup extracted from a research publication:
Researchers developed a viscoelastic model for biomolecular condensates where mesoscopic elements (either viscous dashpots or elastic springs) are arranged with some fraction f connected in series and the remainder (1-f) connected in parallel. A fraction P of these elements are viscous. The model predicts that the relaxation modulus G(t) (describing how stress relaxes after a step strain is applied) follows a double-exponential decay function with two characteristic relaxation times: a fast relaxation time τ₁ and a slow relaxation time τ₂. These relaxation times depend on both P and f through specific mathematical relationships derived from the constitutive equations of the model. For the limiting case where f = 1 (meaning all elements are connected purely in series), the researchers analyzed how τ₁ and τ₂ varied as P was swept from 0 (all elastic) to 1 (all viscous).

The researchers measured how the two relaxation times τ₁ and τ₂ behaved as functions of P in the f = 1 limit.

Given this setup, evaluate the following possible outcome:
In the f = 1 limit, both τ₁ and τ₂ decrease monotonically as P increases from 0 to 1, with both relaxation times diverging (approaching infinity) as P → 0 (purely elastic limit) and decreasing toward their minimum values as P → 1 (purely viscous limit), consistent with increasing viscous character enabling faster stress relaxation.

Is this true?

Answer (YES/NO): NO